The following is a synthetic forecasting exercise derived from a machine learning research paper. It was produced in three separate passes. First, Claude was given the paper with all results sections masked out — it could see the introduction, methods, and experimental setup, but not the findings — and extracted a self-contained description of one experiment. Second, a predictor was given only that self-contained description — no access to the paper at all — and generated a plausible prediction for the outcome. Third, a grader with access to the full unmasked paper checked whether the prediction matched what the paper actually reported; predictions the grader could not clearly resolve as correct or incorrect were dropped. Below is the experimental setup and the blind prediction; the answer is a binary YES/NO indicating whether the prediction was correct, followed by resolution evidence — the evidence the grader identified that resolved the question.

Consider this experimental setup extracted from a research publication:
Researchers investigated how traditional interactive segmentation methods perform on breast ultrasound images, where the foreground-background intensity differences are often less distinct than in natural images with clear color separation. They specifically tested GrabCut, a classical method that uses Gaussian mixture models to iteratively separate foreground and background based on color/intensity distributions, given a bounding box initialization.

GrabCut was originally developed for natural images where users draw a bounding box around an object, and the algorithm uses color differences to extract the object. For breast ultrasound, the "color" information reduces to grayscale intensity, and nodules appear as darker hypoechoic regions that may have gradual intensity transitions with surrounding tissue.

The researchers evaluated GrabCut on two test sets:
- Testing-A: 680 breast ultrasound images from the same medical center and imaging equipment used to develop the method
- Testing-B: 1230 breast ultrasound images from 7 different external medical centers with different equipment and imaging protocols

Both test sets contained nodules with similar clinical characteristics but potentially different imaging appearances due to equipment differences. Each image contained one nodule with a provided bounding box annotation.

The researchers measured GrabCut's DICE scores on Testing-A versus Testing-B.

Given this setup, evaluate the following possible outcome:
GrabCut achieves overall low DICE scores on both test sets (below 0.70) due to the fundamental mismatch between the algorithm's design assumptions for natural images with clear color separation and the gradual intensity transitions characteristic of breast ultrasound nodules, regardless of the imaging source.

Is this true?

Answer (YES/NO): YES